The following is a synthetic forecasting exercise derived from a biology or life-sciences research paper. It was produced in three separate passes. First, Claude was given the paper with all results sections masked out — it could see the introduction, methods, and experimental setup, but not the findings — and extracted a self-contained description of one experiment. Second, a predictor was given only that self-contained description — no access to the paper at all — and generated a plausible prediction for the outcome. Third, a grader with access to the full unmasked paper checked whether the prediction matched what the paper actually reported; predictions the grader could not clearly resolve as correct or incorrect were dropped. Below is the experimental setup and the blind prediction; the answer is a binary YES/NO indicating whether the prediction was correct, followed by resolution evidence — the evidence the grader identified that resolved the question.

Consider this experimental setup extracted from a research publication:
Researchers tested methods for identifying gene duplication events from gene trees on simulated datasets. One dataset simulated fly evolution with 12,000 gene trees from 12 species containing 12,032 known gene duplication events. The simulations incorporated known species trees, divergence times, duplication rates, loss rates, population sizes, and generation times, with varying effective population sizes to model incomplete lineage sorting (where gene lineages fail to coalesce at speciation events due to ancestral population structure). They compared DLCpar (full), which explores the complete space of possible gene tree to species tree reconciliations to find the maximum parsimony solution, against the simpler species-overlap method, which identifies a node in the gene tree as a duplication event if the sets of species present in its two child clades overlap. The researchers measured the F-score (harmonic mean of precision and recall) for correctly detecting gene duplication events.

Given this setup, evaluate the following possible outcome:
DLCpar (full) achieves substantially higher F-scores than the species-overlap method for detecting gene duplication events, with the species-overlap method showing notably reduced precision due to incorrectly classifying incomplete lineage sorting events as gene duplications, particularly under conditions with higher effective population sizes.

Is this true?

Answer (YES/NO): NO